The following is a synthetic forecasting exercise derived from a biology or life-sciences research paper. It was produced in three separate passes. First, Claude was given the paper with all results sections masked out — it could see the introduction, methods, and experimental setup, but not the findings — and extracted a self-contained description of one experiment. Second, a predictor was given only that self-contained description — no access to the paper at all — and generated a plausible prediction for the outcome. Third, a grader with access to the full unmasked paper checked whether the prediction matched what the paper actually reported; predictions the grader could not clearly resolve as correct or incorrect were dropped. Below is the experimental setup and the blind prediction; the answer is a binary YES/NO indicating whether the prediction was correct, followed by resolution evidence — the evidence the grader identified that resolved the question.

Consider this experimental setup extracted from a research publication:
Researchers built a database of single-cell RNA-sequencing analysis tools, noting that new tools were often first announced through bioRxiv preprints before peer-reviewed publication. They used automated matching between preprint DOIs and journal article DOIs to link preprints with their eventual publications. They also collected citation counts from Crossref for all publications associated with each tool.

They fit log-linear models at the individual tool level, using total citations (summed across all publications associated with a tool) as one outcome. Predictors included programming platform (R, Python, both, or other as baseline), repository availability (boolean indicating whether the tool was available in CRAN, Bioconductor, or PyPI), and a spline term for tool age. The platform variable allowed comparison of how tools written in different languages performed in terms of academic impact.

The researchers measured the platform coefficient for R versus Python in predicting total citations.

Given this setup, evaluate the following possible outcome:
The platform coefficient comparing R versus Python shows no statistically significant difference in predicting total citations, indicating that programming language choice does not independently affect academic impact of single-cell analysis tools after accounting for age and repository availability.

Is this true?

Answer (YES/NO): YES